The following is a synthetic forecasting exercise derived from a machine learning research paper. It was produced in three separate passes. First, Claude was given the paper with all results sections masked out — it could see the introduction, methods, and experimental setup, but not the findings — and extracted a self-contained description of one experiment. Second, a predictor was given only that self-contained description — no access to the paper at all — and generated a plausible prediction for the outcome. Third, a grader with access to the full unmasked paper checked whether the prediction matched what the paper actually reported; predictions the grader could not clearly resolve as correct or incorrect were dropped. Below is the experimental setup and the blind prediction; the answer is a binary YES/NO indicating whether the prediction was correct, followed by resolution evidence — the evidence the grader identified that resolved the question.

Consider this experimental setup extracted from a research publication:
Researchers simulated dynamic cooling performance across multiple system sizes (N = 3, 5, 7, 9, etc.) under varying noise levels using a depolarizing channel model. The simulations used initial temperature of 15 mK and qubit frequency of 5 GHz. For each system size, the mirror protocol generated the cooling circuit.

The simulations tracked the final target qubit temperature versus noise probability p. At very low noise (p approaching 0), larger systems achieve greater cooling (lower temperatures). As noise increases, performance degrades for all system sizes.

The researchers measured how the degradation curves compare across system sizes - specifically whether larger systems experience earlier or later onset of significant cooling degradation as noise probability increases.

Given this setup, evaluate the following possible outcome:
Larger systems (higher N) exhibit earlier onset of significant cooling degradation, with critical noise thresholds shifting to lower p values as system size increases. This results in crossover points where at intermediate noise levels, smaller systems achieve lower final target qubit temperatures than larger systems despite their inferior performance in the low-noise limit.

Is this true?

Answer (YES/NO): YES